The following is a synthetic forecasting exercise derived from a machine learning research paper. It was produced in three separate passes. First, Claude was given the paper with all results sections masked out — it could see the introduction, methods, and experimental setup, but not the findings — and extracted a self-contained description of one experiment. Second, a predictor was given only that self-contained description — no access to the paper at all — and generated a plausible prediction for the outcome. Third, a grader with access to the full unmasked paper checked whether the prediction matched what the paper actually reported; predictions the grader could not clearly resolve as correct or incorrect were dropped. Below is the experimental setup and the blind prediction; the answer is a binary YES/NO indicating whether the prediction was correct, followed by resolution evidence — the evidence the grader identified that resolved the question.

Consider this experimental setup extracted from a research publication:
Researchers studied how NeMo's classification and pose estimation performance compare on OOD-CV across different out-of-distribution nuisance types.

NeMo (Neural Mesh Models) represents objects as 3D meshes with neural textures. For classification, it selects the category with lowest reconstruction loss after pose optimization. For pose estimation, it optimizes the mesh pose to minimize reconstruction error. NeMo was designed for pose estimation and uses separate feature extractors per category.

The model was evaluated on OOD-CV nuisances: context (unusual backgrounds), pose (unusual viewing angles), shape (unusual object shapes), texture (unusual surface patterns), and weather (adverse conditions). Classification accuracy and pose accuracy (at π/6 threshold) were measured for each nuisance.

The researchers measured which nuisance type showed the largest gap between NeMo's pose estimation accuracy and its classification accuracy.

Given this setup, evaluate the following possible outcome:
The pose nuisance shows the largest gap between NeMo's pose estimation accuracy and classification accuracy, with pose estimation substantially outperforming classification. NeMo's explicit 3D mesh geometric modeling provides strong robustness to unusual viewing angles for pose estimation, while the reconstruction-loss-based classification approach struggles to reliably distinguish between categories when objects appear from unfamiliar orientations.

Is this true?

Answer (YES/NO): NO